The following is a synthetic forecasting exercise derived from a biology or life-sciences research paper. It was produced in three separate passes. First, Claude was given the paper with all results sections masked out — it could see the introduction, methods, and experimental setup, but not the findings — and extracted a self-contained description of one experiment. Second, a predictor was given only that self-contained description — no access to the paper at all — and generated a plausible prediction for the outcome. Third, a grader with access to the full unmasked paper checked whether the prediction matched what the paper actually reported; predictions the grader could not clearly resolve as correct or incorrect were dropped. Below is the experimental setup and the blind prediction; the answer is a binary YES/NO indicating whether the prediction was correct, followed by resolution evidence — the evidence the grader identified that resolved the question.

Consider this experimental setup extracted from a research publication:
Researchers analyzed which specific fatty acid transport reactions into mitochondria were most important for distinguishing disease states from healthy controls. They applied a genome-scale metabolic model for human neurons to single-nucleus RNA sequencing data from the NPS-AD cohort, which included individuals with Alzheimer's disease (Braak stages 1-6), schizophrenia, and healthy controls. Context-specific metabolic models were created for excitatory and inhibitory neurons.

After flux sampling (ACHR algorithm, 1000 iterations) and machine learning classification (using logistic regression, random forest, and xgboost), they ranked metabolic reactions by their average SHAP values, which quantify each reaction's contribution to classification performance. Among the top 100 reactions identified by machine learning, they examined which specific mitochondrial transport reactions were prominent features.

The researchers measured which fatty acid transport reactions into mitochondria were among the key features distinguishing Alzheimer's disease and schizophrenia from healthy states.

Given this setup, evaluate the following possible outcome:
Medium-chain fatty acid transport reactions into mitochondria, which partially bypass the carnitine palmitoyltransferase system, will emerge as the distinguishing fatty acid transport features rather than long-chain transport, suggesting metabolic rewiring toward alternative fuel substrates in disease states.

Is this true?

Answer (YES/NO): NO